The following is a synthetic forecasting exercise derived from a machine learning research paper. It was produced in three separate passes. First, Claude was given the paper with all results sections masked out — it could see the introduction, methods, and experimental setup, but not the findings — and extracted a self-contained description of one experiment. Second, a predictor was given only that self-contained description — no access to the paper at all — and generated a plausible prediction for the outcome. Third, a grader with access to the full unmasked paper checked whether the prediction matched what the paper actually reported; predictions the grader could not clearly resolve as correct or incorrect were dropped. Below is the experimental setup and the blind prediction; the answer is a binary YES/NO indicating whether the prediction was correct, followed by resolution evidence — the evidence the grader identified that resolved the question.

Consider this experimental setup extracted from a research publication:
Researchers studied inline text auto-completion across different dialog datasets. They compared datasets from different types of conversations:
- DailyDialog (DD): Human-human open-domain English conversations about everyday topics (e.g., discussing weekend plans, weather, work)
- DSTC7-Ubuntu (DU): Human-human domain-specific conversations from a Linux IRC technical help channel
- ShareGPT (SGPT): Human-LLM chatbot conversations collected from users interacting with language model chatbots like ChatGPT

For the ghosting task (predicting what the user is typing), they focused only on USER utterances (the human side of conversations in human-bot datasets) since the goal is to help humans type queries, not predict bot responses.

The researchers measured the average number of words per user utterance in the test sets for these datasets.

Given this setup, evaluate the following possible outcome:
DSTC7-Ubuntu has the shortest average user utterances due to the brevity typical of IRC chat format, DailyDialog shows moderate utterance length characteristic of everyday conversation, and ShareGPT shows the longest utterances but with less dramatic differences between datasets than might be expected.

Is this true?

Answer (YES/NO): NO